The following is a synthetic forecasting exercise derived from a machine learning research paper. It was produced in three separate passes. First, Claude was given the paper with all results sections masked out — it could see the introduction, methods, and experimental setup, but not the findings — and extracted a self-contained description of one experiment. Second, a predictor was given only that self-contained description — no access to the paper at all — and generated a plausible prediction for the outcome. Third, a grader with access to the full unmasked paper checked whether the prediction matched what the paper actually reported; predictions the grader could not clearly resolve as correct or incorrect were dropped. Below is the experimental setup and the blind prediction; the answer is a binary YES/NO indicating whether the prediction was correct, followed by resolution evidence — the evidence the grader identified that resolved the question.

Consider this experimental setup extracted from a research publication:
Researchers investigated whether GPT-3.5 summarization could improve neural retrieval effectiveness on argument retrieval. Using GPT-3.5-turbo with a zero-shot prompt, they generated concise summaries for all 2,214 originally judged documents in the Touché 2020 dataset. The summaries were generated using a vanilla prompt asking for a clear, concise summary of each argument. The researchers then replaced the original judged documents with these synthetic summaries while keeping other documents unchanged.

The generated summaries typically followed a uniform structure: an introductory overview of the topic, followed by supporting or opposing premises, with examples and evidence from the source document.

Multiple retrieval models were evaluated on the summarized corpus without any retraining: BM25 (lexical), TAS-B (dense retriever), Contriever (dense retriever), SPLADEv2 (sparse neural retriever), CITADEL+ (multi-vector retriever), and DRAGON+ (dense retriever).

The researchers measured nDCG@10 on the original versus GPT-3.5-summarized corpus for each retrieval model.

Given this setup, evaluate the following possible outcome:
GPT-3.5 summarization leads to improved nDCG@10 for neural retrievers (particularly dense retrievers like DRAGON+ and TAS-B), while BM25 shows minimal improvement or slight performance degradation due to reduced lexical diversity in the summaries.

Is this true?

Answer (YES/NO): NO